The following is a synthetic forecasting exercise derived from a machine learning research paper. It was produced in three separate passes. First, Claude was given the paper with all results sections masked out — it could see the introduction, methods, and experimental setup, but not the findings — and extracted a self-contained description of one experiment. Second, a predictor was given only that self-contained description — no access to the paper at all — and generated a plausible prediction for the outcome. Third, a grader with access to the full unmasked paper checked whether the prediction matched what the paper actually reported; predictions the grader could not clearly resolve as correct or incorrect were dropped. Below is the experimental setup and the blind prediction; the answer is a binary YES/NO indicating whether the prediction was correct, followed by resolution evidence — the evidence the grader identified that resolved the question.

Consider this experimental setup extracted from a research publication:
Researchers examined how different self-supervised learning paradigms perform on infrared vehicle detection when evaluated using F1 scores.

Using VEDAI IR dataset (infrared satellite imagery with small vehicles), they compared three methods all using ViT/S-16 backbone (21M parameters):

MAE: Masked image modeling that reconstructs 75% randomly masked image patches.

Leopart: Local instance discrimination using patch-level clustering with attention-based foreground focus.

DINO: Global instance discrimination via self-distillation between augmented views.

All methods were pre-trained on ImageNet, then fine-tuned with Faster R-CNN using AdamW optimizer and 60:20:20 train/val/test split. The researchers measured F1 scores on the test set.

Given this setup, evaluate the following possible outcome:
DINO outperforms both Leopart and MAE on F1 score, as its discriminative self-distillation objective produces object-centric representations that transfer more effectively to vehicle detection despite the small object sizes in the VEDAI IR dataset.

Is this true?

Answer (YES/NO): NO